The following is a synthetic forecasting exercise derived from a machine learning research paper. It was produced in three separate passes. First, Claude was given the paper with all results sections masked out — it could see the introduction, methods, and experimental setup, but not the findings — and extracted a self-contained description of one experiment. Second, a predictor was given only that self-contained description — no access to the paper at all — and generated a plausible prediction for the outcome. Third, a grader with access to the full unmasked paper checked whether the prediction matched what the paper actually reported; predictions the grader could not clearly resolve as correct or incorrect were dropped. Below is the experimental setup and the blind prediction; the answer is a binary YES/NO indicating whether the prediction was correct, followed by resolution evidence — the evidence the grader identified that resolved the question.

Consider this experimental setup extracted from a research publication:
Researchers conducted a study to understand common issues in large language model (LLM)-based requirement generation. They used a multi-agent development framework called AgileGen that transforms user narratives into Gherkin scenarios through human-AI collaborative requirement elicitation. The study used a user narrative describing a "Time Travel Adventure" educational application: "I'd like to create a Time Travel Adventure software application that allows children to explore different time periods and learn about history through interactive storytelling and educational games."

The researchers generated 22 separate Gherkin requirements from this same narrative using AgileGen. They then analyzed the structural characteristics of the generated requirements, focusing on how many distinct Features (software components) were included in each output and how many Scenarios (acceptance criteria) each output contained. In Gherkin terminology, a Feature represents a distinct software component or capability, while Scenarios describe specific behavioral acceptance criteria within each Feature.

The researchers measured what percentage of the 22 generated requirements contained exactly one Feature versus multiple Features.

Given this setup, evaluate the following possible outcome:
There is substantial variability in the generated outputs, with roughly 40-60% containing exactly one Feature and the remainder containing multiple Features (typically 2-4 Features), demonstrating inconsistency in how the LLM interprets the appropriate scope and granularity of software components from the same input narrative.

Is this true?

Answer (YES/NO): NO